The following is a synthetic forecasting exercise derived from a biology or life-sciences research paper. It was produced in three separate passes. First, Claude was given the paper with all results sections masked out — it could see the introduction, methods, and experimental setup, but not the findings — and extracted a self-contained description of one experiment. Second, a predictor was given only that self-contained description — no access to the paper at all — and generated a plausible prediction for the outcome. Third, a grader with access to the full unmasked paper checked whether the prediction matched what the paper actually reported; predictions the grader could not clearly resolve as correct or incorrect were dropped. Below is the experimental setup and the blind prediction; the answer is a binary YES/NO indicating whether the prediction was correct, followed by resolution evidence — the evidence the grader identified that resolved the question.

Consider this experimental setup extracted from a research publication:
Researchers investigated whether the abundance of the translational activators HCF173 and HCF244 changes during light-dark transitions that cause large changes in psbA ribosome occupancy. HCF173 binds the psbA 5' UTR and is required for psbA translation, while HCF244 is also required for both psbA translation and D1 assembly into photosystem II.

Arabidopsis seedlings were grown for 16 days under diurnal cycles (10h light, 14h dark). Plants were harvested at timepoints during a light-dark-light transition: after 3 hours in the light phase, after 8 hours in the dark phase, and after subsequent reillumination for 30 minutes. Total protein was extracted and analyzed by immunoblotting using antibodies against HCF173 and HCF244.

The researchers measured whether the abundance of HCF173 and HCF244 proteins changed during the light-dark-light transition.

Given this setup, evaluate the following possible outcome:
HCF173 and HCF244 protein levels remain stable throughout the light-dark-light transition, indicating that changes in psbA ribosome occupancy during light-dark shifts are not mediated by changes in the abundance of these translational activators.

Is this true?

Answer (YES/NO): YES